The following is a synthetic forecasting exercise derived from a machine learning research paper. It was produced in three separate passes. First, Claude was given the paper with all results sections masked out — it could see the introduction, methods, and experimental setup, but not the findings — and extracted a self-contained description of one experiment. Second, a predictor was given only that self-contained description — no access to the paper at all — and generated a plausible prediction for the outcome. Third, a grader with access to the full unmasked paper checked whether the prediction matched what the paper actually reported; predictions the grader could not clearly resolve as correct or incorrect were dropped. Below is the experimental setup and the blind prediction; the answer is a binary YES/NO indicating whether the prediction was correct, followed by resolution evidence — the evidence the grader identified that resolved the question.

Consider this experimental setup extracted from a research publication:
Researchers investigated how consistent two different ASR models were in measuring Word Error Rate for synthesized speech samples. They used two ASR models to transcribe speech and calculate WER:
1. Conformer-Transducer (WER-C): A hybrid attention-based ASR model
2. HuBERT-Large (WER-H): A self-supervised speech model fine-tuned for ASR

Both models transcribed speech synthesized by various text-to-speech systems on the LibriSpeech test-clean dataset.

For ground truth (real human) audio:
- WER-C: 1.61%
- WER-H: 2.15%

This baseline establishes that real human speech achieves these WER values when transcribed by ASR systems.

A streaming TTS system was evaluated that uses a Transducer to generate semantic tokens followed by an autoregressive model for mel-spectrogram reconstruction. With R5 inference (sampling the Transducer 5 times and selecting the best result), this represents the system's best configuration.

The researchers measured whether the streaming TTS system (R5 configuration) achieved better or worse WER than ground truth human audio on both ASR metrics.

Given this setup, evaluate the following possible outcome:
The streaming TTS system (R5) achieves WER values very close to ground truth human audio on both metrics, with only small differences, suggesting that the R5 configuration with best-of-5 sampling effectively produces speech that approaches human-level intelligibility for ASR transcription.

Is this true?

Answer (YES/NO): NO